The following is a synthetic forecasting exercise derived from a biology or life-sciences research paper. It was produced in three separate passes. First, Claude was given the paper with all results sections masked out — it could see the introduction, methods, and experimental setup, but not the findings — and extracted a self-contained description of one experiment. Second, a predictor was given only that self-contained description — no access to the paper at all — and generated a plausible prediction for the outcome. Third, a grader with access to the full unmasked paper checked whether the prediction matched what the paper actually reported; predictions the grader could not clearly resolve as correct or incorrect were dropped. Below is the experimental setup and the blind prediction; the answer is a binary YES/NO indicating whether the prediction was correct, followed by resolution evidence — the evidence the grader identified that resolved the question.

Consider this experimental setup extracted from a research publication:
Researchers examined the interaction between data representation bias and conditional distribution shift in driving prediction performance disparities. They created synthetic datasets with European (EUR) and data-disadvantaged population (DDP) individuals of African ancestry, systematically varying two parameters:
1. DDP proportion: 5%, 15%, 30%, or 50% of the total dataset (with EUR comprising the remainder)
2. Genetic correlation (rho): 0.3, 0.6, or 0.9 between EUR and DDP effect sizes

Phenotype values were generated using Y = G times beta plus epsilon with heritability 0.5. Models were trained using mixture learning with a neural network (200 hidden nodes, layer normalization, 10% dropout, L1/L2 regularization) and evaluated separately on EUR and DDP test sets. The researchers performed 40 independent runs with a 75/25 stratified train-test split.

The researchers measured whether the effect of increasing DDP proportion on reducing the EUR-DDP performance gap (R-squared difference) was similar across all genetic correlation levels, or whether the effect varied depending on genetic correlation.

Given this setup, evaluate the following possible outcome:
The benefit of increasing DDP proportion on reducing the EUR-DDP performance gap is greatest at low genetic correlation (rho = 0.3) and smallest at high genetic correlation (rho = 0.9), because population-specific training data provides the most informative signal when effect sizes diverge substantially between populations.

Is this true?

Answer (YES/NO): YES